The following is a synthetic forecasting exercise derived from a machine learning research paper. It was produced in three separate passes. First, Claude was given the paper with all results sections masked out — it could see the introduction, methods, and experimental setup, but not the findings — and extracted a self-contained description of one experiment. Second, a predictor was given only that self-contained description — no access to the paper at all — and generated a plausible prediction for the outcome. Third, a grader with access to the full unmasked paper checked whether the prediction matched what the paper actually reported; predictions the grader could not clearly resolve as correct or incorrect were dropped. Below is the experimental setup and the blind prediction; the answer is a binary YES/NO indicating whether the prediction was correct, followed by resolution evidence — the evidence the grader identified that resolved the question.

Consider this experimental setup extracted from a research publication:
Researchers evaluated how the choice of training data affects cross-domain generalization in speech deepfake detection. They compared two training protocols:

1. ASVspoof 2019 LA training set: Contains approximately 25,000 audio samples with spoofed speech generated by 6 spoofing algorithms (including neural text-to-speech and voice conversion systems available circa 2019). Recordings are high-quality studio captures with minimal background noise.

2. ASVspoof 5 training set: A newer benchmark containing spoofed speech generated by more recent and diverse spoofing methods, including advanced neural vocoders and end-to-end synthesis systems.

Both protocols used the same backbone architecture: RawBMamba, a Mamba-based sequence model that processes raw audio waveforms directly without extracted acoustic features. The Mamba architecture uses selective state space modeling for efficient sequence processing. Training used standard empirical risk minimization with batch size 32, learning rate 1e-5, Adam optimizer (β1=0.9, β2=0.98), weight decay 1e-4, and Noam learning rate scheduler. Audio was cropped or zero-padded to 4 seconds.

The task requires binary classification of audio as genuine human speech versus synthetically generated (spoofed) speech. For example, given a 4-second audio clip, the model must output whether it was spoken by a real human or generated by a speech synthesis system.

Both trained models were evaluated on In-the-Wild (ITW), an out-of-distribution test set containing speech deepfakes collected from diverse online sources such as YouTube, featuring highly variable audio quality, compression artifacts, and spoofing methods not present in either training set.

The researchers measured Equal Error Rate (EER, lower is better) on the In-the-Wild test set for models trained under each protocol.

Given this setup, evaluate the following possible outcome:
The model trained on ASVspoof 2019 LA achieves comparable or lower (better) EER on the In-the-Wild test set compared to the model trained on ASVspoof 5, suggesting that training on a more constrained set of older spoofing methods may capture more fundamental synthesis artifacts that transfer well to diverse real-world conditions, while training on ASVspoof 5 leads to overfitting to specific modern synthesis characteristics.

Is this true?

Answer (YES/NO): NO